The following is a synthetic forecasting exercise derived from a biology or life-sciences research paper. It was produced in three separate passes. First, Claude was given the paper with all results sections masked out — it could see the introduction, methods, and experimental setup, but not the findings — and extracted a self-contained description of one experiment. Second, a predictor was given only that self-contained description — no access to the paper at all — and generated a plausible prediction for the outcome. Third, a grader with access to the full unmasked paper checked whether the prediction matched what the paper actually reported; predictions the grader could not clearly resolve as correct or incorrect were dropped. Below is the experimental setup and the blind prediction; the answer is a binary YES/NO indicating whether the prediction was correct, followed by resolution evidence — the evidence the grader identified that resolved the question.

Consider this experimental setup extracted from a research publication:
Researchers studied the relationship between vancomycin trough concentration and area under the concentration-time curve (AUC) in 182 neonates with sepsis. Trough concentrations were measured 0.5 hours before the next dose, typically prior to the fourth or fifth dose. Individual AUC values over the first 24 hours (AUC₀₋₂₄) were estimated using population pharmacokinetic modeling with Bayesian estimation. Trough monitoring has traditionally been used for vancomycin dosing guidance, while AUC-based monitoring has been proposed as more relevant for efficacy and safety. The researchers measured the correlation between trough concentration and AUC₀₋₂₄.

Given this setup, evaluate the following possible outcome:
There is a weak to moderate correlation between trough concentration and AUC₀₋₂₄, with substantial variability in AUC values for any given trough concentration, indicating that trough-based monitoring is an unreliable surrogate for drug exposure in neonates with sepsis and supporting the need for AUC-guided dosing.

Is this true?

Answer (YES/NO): NO